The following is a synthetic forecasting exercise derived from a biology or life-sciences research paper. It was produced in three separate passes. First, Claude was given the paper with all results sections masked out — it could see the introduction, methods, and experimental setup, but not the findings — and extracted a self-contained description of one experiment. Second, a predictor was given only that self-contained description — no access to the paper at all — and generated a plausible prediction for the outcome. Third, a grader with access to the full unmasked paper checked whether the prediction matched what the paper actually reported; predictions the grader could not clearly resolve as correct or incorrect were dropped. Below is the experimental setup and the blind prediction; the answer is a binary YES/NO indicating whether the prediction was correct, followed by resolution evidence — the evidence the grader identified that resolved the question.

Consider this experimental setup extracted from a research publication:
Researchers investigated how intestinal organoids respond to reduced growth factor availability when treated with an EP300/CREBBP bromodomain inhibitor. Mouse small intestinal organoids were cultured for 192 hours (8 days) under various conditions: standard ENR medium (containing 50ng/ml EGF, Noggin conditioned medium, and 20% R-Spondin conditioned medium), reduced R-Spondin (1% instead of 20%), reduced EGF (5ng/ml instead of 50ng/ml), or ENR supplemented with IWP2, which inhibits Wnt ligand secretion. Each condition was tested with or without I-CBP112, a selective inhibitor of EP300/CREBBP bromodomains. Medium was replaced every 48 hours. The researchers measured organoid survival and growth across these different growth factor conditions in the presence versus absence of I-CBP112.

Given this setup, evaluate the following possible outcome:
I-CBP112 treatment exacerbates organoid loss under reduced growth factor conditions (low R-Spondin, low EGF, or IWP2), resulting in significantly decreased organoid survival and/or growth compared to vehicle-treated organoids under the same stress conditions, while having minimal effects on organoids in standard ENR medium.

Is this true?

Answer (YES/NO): NO